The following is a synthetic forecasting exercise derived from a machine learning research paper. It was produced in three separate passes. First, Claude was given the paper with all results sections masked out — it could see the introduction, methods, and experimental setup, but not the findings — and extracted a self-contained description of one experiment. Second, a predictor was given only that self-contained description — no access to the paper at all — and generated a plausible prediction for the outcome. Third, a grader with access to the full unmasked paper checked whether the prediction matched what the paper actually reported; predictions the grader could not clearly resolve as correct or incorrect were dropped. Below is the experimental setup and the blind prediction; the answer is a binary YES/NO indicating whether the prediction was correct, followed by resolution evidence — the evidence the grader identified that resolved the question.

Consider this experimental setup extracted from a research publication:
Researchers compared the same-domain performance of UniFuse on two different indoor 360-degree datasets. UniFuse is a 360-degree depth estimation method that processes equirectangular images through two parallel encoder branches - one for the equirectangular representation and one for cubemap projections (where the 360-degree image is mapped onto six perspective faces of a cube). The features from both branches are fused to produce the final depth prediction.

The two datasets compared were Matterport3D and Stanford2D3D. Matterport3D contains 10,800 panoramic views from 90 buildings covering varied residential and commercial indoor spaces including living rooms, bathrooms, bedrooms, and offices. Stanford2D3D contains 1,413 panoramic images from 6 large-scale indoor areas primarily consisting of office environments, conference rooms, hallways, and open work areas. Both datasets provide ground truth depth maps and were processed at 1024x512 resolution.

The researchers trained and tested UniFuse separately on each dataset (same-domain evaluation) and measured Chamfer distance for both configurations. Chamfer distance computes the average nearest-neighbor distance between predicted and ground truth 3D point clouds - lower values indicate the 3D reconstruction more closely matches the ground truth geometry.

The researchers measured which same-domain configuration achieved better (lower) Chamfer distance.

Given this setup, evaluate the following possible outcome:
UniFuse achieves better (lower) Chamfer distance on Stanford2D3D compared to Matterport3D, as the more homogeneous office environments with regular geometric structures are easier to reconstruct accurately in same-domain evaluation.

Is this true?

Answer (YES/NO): YES